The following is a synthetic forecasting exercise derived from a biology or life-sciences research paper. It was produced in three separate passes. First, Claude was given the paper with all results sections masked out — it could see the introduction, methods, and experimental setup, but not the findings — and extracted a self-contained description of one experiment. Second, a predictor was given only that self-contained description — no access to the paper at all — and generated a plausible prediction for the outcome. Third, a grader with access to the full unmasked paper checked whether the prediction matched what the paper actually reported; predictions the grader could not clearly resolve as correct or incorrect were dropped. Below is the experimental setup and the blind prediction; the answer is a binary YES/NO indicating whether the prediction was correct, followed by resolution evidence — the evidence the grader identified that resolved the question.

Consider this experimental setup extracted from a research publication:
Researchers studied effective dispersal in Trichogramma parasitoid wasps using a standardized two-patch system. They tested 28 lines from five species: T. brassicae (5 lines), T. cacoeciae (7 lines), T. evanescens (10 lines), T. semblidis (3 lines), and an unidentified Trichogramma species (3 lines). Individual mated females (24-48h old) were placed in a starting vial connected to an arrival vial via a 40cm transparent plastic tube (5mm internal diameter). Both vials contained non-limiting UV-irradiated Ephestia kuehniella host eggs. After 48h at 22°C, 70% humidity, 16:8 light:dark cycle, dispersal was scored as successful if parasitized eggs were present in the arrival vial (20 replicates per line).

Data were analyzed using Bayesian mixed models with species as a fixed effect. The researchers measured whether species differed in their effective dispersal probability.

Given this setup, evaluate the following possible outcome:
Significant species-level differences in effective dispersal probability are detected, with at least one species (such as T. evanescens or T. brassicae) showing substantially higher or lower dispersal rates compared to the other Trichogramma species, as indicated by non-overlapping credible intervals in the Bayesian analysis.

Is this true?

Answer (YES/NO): NO